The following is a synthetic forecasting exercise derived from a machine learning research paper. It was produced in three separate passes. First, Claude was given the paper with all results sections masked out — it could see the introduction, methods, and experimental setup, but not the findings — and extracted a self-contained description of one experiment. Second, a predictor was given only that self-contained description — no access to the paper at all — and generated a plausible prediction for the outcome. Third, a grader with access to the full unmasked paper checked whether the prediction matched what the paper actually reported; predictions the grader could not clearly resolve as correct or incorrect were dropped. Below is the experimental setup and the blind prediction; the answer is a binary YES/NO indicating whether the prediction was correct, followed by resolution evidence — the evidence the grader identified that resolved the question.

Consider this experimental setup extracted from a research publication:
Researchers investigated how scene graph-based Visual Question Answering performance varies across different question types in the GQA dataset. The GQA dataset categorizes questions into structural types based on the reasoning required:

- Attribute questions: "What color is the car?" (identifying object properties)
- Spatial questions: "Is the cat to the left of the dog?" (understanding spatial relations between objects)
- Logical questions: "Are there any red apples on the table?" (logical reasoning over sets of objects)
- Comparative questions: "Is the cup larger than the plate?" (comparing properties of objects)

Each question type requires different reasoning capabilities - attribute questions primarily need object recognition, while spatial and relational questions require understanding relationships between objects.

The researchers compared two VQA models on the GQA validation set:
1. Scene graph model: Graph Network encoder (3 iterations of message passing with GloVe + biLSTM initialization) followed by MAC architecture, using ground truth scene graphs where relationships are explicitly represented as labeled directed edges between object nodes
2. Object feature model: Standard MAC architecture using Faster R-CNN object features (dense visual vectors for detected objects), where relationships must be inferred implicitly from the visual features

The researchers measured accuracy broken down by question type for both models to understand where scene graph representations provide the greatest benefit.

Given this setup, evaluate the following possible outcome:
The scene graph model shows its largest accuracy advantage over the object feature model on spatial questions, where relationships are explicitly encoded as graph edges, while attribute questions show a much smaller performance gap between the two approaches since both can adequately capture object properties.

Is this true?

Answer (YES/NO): YES